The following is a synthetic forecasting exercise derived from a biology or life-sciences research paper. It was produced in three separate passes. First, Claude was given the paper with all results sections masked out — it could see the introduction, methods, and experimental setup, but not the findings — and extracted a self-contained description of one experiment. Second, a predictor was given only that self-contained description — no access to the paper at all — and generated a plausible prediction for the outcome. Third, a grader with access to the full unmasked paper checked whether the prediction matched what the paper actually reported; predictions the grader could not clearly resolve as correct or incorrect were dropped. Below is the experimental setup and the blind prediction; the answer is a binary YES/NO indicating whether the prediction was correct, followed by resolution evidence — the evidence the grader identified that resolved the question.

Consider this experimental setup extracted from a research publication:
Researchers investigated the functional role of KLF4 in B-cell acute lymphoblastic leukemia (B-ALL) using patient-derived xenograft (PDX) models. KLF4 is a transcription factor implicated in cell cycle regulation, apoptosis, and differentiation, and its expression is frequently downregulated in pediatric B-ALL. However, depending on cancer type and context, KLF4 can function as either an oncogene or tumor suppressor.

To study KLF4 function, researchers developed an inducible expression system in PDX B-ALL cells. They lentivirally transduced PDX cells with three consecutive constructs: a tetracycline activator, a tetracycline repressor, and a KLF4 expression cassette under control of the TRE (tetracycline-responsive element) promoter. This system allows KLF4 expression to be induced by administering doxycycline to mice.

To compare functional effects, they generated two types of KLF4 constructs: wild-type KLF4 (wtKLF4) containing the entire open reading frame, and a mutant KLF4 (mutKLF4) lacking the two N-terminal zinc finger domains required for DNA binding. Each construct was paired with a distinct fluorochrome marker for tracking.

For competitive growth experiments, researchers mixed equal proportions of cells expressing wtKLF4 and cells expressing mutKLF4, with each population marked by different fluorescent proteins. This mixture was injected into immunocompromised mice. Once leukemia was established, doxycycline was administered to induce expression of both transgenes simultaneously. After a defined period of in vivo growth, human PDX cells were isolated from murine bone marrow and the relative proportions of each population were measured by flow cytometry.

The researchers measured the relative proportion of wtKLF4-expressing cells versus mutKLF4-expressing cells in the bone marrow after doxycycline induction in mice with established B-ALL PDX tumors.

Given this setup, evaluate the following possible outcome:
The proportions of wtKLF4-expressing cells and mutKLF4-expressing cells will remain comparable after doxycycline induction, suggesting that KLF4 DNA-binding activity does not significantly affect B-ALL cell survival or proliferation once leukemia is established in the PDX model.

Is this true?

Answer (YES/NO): NO